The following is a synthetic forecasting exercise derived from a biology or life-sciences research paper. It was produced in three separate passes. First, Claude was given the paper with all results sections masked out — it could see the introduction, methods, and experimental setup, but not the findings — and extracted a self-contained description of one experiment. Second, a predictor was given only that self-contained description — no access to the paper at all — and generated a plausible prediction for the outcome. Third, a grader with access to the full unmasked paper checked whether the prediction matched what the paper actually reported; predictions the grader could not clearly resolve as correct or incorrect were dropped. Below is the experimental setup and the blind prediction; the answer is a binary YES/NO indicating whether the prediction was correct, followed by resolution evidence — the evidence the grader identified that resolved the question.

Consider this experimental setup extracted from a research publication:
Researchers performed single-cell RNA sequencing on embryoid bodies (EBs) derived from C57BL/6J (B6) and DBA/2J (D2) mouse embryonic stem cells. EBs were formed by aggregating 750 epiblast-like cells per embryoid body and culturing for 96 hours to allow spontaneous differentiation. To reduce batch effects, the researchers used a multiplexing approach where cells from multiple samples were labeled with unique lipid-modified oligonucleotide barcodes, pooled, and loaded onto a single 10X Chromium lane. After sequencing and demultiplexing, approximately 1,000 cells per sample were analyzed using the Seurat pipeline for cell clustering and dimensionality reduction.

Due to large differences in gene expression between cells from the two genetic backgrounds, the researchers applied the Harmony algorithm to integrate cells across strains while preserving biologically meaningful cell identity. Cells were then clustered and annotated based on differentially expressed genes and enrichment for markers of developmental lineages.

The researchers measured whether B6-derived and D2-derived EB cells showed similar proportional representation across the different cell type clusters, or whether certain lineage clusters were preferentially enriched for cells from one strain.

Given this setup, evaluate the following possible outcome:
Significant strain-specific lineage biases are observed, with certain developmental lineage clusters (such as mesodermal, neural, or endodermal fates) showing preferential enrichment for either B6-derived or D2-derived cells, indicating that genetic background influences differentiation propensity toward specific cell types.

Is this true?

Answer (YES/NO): YES